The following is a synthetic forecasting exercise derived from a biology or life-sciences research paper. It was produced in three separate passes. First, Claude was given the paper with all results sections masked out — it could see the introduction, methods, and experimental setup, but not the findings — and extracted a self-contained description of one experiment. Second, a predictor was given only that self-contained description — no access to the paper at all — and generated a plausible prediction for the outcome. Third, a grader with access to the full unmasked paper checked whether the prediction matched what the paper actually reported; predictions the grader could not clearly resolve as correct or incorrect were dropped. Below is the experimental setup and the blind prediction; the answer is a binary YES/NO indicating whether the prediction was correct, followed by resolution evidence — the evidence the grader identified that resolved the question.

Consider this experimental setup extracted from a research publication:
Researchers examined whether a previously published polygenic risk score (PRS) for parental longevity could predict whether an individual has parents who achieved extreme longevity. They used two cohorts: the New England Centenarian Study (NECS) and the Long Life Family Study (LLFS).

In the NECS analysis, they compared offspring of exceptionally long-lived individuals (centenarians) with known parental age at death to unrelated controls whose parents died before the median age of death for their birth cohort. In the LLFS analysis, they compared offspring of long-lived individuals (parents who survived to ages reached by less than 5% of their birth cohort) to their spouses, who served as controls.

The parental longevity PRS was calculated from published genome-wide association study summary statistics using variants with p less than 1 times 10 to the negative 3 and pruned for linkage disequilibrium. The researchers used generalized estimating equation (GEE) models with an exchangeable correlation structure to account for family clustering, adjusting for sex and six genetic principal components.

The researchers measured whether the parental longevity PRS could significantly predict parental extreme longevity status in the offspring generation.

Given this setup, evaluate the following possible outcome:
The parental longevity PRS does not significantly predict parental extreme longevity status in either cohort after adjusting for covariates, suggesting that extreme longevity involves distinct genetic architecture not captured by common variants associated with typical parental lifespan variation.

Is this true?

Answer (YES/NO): NO